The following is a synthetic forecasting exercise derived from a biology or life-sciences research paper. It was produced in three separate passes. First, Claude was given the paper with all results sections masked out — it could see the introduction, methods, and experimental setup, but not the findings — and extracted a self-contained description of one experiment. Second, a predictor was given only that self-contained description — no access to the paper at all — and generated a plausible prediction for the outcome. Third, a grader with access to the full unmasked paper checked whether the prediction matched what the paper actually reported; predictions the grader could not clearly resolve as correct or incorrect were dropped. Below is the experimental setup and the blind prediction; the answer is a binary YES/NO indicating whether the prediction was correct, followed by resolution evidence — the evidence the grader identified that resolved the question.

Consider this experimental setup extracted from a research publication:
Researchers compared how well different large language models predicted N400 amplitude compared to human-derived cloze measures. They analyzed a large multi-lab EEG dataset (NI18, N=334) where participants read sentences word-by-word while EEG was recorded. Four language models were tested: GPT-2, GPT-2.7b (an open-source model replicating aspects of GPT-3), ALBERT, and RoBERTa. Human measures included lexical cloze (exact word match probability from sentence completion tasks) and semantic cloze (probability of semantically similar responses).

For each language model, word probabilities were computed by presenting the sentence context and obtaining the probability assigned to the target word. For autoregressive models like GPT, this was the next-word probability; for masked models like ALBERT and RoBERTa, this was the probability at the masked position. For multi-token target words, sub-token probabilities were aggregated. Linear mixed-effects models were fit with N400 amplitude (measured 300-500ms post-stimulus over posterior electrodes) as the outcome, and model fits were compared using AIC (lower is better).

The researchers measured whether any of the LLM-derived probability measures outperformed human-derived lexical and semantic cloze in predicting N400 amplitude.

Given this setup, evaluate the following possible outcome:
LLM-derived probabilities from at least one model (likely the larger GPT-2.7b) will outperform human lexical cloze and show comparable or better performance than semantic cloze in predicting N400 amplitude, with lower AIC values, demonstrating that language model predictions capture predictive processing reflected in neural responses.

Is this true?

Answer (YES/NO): NO